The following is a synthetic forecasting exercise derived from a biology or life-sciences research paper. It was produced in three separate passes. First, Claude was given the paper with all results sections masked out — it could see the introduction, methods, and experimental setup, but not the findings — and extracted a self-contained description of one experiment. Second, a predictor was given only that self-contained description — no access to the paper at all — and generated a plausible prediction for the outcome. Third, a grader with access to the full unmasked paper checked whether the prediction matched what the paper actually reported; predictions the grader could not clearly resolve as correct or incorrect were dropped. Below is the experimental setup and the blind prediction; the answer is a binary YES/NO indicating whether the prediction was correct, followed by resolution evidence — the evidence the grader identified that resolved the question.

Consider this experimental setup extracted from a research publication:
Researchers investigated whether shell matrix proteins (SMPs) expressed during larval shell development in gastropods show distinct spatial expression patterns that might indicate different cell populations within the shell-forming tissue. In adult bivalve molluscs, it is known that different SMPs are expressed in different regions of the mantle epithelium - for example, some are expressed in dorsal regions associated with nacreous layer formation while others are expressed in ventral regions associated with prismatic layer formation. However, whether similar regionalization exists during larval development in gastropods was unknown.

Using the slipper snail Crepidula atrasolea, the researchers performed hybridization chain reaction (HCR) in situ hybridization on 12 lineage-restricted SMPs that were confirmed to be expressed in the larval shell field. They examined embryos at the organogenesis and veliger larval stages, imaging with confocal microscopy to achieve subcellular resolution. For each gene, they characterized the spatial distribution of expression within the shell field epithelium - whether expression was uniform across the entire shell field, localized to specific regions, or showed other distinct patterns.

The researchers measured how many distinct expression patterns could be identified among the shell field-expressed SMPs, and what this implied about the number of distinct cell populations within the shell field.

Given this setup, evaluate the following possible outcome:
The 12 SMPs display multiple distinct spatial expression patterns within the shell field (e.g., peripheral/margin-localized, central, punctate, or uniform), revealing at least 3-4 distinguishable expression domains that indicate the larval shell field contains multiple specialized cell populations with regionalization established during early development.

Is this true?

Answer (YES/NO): YES